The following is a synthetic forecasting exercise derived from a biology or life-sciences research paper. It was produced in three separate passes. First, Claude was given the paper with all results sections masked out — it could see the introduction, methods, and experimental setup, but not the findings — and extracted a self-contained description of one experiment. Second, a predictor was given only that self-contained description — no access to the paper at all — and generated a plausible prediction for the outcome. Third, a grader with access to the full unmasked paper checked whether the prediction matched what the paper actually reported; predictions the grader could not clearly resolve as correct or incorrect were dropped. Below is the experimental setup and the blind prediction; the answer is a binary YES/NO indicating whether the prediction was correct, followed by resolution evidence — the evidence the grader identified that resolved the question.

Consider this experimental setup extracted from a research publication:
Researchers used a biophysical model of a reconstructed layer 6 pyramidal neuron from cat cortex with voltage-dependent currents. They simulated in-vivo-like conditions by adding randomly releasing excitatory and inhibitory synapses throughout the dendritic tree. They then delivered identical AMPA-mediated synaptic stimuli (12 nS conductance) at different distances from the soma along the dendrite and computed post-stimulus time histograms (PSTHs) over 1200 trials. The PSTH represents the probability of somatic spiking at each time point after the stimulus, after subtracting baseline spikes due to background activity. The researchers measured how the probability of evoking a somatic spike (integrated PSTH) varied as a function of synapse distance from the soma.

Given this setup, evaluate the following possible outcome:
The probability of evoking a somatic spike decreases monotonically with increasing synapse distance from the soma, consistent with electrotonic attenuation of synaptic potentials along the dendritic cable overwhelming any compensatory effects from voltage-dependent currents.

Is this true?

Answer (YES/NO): NO